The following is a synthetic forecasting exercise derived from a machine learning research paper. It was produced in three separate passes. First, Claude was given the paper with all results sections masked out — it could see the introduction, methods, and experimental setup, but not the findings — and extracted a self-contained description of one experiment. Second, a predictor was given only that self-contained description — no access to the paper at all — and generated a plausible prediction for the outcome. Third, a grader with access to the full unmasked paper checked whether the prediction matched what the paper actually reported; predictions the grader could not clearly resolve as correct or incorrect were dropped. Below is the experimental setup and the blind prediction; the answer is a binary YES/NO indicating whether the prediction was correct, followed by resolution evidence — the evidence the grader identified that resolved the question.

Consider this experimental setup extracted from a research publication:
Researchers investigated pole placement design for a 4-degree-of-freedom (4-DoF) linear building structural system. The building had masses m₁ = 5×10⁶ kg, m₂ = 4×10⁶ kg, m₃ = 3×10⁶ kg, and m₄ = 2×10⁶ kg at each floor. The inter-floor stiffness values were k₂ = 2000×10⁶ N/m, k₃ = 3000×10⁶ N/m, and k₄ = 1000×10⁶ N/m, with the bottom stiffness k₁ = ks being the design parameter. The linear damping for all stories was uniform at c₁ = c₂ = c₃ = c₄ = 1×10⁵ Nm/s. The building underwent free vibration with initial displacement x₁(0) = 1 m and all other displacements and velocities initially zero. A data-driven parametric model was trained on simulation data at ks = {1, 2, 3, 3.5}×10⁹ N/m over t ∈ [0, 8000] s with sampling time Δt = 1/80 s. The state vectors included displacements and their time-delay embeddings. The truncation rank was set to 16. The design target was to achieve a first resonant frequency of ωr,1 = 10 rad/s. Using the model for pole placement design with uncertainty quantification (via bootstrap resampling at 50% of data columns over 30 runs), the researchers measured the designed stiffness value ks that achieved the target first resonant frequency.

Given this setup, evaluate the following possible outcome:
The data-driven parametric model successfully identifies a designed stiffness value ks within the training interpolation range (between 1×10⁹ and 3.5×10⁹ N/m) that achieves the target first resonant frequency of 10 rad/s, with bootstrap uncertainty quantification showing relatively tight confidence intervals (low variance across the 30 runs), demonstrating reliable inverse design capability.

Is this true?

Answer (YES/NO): YES